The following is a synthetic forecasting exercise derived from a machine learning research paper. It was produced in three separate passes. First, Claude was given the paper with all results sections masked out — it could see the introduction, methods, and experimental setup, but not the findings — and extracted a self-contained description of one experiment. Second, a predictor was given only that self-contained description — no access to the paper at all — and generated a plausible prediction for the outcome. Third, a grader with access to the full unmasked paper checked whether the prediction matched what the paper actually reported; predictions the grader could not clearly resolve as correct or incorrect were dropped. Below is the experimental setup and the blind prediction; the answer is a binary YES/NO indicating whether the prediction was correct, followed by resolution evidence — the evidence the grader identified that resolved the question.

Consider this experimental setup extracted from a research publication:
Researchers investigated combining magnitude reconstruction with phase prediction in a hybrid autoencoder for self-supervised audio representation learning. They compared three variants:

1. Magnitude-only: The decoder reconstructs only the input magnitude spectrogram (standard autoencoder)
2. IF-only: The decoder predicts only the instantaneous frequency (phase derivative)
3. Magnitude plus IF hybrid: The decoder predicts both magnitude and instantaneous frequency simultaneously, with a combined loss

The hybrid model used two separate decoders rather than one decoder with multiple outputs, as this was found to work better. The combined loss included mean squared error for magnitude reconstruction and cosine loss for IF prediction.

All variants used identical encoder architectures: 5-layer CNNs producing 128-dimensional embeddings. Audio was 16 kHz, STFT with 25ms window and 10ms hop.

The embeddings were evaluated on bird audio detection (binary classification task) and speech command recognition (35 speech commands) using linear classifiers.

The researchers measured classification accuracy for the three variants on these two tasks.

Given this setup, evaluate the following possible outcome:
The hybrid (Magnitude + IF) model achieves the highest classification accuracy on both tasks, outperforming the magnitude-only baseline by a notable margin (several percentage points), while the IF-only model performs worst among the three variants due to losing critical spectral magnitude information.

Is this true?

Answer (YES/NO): NO